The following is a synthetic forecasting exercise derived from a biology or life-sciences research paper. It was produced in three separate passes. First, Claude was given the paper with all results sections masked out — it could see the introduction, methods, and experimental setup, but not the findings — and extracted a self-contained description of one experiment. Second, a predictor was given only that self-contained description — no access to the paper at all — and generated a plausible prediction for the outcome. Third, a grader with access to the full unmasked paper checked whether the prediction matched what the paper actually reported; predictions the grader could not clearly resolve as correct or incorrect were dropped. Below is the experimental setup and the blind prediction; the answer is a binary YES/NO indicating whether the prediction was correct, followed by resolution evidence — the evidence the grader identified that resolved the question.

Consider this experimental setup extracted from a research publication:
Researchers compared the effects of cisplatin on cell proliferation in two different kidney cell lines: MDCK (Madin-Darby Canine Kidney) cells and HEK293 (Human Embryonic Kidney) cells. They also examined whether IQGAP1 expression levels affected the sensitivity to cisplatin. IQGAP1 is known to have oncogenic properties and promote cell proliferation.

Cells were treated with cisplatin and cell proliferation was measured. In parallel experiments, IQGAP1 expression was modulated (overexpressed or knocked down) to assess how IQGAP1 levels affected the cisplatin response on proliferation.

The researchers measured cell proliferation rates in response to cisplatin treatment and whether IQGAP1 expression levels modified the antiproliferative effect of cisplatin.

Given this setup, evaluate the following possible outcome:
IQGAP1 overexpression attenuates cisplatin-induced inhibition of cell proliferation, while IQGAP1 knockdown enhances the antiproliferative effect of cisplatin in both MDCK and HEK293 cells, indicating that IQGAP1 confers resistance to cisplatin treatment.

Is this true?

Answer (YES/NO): NO